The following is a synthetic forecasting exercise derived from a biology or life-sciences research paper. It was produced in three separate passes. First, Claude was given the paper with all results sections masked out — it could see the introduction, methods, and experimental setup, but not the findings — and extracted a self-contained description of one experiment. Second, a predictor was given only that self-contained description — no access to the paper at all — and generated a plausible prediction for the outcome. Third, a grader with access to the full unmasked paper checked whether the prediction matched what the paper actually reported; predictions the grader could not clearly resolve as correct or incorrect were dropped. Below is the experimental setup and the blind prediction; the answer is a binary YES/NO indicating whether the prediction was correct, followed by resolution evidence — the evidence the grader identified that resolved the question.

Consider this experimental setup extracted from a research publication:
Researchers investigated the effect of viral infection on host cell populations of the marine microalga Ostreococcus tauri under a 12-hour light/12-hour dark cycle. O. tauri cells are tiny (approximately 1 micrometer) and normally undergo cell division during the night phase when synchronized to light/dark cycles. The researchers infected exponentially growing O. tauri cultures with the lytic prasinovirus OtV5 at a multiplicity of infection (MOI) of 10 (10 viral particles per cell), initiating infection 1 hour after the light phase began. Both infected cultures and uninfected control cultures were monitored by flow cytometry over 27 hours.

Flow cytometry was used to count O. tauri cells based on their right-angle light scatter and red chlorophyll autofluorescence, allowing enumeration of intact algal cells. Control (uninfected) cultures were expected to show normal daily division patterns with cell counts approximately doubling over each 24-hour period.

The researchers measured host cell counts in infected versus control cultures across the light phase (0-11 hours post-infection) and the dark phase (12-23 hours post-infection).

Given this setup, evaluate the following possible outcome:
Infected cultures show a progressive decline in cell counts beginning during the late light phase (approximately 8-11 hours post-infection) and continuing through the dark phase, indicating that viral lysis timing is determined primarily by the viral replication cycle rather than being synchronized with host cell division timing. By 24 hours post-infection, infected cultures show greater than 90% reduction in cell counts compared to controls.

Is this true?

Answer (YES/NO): NO